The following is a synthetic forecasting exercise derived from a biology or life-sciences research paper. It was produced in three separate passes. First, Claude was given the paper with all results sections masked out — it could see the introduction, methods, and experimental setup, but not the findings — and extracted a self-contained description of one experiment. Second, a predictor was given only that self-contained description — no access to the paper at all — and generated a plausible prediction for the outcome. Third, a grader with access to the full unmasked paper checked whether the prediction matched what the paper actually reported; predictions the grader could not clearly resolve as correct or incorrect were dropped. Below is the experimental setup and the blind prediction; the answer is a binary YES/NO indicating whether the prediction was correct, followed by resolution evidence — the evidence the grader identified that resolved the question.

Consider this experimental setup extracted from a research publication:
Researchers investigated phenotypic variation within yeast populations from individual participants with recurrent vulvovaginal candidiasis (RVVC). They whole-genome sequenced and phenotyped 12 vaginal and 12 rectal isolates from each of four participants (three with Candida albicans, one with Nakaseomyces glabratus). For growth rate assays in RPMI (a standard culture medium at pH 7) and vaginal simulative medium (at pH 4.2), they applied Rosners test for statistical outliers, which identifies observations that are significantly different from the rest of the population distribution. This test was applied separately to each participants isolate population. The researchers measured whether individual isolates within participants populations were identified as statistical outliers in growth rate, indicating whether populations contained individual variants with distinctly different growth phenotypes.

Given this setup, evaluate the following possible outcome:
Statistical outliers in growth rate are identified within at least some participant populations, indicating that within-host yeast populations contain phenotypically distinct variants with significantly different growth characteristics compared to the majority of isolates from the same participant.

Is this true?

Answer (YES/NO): YES